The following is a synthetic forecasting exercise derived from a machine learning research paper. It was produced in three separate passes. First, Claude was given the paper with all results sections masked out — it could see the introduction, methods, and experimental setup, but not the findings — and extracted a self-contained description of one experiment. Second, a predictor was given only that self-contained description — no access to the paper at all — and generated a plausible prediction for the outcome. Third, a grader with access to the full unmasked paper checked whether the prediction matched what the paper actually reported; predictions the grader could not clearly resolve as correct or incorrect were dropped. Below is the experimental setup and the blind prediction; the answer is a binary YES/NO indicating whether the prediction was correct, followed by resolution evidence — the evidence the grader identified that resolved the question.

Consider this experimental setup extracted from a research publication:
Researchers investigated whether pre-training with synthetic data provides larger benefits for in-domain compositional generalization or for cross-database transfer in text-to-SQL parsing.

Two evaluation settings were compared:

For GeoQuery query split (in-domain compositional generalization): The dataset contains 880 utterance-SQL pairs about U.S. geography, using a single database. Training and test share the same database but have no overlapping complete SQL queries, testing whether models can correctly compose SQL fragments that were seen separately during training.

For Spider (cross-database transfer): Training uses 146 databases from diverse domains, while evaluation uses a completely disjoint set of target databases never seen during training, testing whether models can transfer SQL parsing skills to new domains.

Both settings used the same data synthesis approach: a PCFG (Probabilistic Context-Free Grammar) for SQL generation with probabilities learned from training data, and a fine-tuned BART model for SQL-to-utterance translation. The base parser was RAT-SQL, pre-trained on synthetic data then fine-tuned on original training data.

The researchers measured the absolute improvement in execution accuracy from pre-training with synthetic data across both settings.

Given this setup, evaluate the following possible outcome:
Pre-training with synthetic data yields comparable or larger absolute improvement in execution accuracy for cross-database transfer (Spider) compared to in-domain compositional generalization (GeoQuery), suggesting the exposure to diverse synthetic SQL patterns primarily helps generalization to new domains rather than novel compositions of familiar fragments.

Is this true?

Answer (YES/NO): NO